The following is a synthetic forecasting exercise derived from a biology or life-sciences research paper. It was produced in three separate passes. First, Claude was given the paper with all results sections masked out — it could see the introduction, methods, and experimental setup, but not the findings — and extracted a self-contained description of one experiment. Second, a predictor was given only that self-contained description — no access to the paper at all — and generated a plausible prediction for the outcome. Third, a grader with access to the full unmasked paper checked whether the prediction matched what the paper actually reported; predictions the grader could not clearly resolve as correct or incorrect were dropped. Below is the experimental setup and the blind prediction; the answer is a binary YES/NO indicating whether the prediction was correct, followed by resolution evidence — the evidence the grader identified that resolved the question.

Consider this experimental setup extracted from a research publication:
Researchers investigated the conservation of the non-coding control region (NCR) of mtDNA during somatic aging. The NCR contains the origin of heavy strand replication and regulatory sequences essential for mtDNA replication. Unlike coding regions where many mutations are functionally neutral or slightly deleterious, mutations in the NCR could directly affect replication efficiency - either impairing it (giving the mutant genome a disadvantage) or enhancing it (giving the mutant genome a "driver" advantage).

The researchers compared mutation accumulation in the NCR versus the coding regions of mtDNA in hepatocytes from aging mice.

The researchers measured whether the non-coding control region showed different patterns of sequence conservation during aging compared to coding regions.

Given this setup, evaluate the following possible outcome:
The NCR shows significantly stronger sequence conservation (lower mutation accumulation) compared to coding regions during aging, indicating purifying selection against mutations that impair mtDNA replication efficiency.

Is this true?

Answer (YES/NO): YES